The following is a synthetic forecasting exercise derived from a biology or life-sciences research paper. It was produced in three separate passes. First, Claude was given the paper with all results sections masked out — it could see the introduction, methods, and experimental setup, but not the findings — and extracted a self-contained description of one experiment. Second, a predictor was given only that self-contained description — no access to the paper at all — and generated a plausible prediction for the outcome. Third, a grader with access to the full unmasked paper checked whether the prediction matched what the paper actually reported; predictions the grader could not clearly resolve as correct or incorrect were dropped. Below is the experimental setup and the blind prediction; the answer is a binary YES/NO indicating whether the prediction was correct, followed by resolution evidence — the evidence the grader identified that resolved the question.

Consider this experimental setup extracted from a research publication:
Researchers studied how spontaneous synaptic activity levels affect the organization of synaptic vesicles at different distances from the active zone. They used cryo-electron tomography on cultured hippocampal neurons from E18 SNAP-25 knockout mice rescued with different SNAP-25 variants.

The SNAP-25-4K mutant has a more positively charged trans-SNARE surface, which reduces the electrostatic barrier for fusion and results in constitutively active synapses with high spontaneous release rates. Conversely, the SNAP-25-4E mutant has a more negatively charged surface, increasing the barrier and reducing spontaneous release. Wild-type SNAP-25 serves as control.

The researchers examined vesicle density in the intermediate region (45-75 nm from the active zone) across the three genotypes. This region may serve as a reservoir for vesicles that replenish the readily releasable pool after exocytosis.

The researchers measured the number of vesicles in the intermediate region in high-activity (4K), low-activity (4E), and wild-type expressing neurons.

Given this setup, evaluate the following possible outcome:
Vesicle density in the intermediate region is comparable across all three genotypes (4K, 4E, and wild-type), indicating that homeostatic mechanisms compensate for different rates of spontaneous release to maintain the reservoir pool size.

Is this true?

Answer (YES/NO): NO